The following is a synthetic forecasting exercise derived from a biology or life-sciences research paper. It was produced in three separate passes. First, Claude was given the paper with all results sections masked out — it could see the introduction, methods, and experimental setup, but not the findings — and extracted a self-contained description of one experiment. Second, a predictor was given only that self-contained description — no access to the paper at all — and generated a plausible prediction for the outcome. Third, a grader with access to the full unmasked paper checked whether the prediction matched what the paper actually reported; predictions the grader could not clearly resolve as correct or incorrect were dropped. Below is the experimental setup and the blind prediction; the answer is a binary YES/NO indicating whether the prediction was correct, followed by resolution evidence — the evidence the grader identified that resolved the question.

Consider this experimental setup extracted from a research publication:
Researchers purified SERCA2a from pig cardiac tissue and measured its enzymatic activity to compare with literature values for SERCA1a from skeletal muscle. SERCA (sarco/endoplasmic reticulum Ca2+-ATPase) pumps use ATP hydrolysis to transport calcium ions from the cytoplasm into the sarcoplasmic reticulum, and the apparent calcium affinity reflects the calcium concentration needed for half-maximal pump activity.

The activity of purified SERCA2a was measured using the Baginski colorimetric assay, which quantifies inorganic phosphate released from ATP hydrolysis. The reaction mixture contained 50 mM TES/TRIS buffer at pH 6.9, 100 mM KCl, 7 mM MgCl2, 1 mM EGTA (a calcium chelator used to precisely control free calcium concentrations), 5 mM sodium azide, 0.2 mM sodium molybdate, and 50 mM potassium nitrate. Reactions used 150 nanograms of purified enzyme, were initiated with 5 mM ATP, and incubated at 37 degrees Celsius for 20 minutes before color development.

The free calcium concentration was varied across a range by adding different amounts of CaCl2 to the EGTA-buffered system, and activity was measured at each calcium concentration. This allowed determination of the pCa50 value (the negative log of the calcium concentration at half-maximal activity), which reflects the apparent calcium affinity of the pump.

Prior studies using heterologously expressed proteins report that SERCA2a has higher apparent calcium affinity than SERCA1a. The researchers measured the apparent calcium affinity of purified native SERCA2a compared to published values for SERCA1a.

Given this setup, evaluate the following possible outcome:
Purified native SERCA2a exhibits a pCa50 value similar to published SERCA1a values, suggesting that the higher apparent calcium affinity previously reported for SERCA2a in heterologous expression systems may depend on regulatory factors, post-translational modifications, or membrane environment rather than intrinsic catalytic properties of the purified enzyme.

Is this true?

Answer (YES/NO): NO